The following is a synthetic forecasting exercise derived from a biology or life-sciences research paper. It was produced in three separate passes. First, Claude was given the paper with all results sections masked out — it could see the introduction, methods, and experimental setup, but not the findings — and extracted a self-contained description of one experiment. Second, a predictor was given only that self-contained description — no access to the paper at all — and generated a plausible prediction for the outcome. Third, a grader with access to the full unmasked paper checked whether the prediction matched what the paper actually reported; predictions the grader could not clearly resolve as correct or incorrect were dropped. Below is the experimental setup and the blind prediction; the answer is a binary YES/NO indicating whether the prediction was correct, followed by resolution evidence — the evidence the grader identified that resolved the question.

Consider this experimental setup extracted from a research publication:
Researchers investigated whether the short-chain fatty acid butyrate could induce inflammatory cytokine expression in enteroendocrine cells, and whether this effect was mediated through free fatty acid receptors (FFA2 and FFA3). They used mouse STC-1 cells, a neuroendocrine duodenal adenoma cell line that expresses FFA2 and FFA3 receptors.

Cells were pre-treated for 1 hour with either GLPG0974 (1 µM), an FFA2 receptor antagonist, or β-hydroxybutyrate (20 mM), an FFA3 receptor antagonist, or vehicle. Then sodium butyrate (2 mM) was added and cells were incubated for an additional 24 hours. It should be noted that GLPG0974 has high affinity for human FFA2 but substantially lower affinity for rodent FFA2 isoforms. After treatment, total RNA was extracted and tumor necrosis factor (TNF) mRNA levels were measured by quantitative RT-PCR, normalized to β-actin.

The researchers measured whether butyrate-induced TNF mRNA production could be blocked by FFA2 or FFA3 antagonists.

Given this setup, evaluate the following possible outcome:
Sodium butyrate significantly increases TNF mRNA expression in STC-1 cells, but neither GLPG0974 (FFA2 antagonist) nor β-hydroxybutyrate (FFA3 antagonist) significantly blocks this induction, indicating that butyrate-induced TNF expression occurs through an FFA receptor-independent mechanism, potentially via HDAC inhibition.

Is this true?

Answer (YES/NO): NO